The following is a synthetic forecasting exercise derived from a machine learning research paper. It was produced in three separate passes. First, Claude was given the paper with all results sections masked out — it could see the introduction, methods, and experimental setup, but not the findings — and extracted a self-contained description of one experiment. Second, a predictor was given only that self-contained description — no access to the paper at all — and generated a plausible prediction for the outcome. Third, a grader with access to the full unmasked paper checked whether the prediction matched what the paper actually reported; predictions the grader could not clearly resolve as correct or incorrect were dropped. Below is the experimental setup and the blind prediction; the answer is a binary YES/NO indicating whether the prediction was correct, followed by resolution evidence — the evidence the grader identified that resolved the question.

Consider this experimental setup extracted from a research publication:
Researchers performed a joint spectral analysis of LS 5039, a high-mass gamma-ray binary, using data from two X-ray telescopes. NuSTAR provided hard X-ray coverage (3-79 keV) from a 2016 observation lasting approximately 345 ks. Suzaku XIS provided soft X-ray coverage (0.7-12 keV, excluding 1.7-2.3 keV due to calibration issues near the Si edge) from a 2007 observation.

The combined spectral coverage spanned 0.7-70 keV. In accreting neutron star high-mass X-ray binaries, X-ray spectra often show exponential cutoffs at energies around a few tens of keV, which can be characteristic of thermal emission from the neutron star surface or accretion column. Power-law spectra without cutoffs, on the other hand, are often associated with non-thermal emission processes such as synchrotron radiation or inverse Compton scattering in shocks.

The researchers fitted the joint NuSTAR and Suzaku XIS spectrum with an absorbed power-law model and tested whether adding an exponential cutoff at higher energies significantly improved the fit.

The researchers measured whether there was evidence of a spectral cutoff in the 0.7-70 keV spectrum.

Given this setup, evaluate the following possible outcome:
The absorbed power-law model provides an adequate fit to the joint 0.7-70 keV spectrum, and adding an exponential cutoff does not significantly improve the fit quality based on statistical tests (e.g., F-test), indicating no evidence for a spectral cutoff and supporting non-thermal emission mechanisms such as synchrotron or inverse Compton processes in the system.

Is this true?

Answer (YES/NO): YES